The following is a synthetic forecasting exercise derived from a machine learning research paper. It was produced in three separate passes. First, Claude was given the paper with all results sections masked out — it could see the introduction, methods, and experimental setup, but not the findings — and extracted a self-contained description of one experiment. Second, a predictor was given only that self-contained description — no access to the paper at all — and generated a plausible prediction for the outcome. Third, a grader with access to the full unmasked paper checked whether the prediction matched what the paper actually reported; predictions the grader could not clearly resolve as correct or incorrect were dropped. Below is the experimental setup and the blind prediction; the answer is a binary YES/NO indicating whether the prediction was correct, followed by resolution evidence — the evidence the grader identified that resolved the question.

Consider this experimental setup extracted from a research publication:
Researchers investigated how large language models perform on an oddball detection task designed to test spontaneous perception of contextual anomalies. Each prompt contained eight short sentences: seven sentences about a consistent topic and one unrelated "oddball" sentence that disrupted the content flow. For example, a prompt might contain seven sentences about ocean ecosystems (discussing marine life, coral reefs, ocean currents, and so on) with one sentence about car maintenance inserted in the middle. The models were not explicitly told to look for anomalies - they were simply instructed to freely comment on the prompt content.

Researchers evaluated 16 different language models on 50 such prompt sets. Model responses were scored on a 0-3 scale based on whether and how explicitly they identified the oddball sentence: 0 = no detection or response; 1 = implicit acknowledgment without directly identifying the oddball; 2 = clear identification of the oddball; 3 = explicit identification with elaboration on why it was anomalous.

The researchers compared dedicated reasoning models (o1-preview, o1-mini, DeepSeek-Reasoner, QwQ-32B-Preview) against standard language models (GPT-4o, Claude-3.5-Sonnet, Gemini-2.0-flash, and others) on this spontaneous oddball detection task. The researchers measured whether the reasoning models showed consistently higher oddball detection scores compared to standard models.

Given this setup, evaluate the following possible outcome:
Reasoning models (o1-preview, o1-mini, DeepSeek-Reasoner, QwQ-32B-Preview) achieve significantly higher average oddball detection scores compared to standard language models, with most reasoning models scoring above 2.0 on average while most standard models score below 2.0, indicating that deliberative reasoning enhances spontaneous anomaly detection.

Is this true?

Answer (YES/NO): NO